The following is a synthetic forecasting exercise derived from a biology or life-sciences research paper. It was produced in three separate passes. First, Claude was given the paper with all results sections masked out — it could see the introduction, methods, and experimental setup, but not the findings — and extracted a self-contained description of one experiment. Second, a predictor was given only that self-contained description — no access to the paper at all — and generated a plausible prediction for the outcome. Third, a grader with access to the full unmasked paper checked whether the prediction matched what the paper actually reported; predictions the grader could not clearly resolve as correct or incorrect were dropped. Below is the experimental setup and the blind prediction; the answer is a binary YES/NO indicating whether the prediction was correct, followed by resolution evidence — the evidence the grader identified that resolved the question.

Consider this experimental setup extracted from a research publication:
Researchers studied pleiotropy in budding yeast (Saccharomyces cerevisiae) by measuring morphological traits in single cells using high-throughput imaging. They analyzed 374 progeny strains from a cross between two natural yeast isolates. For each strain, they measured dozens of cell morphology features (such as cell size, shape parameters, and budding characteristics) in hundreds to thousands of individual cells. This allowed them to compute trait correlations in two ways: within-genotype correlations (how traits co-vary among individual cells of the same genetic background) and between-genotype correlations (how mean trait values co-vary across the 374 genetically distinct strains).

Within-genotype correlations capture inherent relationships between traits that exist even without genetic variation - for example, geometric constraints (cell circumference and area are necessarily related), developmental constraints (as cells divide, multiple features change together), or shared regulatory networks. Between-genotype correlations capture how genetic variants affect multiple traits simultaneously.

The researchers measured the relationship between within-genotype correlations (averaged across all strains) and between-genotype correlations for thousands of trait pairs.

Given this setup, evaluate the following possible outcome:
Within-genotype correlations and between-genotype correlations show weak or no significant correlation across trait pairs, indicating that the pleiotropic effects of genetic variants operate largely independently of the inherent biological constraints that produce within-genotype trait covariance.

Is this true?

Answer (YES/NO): NO